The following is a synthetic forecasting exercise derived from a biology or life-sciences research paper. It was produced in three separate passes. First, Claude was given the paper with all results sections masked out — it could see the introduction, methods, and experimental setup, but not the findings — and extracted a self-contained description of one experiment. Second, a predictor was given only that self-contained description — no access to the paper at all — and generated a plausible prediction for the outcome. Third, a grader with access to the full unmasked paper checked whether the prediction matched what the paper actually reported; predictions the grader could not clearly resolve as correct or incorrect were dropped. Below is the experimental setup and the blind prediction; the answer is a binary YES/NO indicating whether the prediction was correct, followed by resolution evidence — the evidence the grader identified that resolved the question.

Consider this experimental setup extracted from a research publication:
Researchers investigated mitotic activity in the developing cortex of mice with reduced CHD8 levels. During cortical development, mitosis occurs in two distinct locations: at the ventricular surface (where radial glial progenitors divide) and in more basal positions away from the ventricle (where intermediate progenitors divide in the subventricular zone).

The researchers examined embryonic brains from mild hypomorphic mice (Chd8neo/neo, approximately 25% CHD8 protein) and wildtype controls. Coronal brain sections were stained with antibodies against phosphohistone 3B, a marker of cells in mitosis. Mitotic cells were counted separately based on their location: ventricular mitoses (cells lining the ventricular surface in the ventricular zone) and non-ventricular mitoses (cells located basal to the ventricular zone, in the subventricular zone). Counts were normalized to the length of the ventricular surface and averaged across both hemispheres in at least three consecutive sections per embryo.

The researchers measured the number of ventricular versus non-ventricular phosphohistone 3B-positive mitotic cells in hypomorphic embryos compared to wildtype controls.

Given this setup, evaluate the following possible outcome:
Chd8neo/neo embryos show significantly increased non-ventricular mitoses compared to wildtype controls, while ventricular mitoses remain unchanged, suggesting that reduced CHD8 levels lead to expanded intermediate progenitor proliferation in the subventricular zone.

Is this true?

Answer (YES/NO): YES